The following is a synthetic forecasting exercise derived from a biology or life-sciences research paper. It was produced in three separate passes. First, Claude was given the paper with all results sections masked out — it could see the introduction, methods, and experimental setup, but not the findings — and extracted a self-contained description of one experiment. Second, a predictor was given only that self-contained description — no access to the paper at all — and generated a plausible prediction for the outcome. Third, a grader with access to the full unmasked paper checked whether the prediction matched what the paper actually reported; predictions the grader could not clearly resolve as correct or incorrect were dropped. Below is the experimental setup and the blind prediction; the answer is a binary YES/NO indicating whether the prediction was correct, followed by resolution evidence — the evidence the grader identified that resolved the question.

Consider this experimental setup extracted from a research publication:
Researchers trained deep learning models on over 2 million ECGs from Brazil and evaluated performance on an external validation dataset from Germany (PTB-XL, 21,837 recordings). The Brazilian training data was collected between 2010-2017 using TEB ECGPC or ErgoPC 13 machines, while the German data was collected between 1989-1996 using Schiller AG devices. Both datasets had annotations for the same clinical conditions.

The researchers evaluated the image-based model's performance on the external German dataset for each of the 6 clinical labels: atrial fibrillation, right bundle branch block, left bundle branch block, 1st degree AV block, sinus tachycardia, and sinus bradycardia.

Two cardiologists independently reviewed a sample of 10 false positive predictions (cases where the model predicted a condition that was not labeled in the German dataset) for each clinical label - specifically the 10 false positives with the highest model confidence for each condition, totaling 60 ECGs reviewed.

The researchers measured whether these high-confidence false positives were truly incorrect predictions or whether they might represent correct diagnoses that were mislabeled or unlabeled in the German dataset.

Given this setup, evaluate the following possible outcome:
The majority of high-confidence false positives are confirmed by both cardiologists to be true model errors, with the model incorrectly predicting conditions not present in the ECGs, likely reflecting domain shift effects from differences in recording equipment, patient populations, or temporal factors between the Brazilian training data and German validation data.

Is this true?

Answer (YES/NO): NO